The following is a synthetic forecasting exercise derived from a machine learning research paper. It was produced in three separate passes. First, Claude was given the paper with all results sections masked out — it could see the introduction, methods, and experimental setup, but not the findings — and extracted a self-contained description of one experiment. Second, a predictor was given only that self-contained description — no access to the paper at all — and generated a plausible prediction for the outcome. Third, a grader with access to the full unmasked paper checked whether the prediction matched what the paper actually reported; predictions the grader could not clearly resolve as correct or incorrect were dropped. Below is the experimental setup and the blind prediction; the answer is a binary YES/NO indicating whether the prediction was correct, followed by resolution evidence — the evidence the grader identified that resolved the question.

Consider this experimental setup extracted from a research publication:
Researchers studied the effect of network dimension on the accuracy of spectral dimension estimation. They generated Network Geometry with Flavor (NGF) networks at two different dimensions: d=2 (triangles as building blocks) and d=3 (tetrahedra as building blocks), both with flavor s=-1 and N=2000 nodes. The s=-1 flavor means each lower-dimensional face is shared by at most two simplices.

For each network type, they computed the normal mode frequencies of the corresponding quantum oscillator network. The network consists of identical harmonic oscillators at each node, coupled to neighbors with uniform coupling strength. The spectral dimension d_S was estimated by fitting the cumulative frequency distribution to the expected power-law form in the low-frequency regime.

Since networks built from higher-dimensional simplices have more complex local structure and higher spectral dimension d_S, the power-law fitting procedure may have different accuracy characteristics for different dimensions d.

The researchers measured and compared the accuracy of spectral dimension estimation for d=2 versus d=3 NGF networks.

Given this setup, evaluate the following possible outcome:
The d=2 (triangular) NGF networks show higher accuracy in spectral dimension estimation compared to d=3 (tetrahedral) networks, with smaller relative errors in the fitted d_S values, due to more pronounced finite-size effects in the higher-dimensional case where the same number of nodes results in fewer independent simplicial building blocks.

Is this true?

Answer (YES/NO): YES